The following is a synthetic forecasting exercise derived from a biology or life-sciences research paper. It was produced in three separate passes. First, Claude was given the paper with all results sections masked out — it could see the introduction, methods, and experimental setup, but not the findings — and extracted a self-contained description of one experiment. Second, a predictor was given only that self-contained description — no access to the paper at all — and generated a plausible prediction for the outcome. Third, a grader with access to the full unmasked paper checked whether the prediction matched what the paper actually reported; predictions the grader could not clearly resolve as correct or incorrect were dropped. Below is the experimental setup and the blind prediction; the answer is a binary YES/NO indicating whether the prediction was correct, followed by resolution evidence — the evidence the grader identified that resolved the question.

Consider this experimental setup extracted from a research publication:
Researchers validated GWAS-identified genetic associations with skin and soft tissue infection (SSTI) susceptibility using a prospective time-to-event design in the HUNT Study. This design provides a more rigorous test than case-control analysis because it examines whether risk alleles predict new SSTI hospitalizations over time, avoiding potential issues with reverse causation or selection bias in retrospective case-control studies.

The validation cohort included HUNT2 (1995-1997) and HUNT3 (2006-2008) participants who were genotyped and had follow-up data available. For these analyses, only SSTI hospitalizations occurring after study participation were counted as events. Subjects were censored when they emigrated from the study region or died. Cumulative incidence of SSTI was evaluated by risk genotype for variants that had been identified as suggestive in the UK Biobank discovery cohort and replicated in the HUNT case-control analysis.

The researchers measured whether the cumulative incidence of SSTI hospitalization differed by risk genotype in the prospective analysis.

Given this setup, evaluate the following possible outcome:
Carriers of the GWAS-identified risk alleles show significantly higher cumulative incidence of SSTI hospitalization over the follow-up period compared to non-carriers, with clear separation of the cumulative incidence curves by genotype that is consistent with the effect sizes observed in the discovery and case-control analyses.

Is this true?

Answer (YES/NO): YES